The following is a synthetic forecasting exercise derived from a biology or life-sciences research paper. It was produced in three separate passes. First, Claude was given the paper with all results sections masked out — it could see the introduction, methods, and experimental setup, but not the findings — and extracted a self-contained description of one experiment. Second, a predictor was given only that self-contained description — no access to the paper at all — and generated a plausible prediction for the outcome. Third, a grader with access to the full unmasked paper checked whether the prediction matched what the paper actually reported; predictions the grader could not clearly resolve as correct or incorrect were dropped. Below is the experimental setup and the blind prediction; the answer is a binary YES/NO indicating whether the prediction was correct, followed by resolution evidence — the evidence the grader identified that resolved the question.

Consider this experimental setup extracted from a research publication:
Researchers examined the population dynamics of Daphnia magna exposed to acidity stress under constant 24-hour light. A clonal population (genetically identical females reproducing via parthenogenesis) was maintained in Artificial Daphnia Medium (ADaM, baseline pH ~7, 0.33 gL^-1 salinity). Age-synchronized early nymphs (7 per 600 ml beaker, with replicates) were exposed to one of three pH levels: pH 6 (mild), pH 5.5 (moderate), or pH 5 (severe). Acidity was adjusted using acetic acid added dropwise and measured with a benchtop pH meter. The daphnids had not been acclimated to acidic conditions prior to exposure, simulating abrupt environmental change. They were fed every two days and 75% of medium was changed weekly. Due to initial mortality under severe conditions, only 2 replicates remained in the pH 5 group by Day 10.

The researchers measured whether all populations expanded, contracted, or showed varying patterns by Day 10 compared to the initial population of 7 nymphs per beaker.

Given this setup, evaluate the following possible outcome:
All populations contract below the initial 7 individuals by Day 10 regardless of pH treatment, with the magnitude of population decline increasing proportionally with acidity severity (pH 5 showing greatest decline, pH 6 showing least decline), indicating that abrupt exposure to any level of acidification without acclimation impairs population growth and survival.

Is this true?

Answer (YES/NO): NO